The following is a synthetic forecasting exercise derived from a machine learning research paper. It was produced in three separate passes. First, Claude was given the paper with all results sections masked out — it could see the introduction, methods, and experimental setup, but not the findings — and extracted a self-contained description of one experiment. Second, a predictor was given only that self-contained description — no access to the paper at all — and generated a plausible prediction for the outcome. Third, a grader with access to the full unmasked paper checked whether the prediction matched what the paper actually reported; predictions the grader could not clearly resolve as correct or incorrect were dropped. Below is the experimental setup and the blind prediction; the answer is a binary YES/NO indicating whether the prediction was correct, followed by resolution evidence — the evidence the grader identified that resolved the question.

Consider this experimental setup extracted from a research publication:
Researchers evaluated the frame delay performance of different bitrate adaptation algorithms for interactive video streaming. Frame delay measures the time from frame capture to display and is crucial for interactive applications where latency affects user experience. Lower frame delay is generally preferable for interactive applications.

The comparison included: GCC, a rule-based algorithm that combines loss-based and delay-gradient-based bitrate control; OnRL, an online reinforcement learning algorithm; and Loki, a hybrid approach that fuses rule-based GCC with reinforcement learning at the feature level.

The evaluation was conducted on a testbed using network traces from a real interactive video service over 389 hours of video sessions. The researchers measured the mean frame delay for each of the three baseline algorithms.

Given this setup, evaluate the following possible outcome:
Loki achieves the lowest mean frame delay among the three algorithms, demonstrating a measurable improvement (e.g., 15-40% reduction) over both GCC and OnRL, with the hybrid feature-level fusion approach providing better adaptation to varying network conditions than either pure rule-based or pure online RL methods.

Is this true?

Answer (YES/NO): NO